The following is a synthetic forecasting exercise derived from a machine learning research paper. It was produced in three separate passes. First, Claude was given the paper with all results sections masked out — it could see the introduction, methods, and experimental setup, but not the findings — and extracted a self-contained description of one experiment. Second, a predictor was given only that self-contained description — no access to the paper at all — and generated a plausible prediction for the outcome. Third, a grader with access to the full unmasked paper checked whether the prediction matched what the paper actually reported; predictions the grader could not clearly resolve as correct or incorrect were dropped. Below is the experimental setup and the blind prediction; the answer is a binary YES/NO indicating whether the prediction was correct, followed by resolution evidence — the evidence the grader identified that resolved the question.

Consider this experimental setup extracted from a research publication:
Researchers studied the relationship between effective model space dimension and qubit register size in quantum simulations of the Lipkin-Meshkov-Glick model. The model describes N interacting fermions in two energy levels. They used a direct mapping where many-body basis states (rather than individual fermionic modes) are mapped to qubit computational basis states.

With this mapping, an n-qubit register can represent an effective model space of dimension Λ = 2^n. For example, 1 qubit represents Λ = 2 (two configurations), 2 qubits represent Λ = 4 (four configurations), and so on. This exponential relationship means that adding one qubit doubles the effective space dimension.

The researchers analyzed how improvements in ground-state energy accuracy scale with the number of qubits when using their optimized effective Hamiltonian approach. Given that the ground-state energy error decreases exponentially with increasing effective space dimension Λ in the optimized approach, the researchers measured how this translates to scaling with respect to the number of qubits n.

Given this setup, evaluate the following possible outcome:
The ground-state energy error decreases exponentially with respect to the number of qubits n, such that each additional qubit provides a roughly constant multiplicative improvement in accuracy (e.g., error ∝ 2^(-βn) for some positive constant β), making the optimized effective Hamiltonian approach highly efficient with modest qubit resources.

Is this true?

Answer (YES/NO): NO